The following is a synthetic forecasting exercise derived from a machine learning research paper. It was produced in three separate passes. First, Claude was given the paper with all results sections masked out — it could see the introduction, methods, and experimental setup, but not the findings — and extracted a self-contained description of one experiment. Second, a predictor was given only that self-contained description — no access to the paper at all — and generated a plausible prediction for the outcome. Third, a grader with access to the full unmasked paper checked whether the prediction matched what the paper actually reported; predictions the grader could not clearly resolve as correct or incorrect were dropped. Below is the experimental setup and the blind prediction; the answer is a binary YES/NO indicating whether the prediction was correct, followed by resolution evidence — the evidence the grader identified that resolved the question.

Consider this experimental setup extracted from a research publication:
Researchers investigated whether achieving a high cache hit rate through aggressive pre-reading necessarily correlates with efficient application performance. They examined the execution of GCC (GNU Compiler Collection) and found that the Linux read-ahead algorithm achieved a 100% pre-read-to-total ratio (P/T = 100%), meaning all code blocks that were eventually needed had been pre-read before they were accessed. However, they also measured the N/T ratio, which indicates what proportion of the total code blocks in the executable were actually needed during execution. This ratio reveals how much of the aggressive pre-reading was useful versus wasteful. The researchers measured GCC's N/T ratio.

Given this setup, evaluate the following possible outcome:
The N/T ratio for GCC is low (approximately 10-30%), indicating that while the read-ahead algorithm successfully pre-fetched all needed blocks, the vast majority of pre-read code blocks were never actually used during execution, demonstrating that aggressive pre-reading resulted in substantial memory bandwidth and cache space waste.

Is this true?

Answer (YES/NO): NO